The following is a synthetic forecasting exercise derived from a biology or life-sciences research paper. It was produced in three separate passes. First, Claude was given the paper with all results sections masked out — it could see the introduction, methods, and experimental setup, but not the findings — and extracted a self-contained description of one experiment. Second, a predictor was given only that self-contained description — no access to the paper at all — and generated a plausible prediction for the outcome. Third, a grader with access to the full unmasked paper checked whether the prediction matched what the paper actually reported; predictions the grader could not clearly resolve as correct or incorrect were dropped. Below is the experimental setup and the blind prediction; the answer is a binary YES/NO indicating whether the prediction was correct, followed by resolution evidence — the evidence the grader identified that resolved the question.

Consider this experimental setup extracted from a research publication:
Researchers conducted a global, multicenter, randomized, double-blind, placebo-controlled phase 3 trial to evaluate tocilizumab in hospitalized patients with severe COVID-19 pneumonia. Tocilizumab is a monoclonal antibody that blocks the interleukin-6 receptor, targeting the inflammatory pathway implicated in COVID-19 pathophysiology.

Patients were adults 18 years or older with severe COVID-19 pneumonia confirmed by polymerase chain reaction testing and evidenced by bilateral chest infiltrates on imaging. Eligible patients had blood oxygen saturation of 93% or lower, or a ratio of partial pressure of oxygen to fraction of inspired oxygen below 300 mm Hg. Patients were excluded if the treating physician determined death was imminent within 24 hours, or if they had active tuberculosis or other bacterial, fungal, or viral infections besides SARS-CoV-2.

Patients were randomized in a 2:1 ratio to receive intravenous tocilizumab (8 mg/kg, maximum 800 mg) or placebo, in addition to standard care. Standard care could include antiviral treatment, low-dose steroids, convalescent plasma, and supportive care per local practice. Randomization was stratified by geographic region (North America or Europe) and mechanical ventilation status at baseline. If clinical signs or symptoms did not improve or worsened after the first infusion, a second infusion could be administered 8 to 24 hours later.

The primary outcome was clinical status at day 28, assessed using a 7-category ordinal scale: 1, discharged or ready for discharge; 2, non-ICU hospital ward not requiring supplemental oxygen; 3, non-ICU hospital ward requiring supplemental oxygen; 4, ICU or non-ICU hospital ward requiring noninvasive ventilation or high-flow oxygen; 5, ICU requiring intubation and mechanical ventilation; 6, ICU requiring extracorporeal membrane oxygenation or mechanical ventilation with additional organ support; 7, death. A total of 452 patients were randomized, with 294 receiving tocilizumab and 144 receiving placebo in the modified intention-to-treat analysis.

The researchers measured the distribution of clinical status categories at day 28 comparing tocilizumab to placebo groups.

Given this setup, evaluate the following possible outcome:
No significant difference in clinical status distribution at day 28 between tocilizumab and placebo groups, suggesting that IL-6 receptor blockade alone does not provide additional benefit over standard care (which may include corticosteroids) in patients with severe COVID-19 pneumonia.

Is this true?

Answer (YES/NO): YES